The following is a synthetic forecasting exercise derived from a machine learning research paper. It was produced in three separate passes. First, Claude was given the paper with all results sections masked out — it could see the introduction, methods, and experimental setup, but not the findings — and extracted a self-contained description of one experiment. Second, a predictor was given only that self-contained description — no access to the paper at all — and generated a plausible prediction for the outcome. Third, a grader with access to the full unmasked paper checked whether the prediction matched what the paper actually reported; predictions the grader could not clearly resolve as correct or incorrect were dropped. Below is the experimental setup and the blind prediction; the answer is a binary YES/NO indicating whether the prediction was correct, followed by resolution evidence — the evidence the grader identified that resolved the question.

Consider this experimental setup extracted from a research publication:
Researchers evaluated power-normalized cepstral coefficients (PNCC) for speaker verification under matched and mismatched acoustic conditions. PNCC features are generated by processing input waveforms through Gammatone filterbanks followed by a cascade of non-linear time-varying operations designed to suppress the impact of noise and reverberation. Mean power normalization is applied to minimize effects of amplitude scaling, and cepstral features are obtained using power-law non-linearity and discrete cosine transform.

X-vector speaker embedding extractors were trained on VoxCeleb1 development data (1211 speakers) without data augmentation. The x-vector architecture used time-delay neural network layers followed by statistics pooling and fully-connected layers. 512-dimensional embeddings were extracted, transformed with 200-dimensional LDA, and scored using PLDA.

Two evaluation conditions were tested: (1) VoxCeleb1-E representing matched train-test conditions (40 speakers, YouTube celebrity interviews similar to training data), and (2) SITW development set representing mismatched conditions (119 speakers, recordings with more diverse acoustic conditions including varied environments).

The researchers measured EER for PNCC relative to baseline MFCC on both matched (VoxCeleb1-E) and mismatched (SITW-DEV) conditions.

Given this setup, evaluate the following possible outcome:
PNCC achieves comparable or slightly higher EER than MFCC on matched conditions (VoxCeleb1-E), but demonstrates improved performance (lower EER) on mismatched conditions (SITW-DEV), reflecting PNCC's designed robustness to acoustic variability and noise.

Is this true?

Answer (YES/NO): YES